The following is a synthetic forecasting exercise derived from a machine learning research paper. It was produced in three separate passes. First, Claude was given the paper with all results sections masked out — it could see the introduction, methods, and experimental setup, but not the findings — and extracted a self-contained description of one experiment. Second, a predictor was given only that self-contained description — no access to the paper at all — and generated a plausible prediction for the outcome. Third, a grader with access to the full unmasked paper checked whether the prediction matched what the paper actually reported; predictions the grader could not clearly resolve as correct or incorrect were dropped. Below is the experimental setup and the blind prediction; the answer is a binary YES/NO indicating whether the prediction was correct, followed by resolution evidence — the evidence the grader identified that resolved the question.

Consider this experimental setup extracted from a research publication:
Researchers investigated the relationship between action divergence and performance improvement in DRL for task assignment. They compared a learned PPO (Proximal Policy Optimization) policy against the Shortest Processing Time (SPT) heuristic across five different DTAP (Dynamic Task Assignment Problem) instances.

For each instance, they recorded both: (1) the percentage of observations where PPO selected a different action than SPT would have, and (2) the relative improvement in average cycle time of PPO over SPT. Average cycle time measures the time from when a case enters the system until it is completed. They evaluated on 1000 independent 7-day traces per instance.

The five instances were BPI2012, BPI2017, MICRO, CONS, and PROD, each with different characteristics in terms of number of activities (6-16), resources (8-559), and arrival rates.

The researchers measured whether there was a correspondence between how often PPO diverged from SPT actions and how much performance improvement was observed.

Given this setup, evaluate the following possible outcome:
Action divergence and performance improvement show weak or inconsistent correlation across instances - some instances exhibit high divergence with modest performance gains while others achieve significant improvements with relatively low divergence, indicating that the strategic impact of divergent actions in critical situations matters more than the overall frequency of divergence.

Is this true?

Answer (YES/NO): NO